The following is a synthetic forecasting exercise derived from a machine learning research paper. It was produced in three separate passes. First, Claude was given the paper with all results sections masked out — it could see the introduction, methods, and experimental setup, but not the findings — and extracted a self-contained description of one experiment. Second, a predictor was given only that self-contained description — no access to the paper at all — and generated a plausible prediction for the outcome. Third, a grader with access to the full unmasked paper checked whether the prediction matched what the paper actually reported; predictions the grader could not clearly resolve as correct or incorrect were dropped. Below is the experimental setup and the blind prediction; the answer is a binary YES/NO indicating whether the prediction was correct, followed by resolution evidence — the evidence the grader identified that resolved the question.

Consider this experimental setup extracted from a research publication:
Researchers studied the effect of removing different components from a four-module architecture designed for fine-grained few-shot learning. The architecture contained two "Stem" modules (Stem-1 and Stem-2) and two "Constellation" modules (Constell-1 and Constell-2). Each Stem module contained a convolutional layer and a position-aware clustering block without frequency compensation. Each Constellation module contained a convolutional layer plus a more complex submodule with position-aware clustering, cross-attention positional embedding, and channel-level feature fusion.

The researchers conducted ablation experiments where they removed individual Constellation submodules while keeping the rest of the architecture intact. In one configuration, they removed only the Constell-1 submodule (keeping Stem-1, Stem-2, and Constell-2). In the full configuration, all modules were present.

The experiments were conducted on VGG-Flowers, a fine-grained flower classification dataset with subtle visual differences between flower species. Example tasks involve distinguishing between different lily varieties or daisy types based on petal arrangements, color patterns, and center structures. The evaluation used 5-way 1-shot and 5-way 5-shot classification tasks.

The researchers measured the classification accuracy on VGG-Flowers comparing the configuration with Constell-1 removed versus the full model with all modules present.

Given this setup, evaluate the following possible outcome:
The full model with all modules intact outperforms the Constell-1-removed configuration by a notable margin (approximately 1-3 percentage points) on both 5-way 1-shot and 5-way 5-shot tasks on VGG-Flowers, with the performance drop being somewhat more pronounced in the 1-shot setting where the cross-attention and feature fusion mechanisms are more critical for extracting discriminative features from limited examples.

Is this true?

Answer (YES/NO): NO